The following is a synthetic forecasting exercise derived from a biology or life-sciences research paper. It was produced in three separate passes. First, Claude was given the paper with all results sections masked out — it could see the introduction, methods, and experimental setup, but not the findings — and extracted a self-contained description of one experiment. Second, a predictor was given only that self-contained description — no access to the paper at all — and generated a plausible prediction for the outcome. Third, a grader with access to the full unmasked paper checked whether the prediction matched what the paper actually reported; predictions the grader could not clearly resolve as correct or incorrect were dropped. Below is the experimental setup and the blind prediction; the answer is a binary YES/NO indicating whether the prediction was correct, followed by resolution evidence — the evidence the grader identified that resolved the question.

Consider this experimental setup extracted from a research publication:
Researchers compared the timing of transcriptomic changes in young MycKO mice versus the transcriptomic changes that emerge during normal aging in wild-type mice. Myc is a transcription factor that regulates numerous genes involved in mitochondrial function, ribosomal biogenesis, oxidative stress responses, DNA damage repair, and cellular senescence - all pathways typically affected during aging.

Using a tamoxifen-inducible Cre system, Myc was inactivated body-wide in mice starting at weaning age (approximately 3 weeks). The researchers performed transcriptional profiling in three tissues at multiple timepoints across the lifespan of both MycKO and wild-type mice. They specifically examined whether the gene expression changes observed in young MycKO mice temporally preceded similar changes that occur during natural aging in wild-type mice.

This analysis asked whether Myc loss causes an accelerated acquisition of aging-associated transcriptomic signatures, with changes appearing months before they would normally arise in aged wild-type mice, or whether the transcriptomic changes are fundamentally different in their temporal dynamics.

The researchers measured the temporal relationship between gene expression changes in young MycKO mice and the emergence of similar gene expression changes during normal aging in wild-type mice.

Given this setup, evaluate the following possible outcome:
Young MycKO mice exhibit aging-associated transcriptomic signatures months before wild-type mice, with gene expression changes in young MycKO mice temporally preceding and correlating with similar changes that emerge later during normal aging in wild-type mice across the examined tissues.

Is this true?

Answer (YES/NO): YES